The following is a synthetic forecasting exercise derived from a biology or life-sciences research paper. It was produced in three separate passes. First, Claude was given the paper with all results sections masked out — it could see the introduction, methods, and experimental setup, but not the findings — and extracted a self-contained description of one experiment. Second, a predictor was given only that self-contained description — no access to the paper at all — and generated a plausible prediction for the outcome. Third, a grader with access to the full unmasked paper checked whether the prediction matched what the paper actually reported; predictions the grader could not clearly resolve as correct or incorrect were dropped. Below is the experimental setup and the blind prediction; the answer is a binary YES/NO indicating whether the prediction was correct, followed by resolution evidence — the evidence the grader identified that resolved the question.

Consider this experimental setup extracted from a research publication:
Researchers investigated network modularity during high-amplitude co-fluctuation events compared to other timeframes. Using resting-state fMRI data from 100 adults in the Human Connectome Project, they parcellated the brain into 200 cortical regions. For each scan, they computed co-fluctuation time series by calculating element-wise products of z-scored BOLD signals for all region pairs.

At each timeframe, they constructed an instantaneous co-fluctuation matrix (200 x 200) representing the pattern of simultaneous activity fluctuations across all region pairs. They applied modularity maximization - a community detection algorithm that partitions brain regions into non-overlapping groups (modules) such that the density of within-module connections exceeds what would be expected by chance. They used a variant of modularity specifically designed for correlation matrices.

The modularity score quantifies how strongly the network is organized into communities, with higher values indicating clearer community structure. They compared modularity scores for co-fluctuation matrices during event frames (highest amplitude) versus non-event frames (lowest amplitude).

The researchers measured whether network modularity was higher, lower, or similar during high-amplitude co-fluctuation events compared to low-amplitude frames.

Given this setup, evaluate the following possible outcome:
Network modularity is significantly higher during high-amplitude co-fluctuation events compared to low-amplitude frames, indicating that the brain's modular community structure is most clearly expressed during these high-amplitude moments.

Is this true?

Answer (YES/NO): YES